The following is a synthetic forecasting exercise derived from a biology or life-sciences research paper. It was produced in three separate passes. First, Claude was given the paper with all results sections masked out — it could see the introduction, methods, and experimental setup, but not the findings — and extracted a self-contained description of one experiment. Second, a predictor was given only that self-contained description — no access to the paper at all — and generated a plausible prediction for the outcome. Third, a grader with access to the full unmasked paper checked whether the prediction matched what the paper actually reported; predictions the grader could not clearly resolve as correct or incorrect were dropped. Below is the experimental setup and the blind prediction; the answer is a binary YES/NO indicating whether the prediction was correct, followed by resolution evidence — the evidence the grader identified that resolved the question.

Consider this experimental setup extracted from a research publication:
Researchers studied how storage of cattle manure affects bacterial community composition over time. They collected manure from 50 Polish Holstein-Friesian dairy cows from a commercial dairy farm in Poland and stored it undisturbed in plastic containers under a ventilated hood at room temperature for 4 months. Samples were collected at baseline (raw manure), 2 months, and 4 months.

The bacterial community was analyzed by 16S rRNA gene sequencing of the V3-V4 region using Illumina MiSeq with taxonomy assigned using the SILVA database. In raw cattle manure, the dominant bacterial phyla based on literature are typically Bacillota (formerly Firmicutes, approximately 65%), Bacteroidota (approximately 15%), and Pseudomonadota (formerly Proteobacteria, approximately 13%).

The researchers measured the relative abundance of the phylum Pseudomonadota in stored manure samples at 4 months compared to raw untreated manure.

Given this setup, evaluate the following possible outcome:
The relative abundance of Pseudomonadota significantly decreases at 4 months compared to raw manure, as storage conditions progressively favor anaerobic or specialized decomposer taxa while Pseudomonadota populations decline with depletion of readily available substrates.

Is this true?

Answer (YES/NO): NO